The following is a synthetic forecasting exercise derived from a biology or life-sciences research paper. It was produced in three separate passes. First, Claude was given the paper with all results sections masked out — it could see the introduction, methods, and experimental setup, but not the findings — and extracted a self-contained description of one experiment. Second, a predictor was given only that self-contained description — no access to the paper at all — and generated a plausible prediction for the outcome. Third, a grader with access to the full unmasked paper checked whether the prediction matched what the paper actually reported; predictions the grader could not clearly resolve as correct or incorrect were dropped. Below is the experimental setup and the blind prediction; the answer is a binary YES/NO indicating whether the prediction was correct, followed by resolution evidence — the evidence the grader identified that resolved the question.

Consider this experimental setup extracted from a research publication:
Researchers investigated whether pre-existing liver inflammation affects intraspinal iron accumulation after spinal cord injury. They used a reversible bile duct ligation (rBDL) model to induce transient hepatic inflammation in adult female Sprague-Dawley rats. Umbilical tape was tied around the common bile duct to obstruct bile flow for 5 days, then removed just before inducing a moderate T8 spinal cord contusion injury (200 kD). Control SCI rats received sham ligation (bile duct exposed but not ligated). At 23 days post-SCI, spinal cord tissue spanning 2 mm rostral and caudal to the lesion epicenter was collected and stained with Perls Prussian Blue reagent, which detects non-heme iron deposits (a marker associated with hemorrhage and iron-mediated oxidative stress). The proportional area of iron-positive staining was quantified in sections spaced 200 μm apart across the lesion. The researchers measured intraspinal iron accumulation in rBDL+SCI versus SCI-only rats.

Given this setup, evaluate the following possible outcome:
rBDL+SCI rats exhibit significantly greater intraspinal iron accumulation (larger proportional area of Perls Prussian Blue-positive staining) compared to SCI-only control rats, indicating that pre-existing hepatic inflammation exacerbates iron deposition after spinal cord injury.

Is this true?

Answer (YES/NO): YES